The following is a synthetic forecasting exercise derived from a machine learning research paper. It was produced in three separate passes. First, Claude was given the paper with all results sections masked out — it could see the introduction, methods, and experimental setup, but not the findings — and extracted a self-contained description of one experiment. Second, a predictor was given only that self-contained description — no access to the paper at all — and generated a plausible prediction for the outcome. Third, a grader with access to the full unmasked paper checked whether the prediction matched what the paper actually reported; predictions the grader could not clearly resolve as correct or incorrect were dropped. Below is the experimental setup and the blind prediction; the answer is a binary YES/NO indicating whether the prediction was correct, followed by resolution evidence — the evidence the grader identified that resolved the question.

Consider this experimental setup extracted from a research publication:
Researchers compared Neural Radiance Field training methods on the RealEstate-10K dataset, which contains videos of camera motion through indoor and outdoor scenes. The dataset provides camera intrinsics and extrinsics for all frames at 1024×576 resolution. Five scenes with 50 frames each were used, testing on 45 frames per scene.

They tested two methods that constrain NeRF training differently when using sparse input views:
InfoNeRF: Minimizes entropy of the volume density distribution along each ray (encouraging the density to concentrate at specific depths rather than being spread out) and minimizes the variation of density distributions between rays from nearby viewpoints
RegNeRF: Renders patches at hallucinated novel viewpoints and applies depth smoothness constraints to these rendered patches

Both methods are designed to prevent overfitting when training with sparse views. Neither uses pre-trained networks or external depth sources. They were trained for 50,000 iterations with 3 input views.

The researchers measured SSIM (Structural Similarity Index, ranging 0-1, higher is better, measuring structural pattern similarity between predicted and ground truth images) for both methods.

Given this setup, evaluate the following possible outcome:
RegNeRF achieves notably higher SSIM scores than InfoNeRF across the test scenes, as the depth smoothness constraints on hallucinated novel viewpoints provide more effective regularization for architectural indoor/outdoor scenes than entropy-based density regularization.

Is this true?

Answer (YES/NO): YES